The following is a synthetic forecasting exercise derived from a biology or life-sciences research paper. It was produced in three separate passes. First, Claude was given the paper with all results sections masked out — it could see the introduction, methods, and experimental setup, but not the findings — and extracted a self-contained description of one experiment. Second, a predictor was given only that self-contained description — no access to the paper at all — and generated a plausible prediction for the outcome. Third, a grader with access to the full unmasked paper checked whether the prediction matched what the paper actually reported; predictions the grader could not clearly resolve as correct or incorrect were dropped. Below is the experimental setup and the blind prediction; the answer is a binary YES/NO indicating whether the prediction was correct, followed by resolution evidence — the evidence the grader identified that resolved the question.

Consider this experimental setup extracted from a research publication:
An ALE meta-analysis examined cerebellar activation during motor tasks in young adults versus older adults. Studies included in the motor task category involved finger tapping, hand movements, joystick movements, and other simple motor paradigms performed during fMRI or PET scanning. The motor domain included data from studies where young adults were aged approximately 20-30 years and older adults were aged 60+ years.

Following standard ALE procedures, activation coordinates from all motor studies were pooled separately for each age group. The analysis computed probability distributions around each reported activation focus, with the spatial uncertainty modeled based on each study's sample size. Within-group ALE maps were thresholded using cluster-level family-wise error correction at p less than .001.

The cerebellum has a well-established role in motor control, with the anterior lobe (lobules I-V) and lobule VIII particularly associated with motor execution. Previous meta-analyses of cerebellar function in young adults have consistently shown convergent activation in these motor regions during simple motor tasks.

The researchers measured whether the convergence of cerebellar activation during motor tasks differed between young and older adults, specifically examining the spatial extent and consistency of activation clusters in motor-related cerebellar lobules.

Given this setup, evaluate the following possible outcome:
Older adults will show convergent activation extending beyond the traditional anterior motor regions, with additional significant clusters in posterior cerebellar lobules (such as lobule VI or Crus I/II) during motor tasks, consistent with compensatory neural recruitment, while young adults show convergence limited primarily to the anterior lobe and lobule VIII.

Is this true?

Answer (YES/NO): YES